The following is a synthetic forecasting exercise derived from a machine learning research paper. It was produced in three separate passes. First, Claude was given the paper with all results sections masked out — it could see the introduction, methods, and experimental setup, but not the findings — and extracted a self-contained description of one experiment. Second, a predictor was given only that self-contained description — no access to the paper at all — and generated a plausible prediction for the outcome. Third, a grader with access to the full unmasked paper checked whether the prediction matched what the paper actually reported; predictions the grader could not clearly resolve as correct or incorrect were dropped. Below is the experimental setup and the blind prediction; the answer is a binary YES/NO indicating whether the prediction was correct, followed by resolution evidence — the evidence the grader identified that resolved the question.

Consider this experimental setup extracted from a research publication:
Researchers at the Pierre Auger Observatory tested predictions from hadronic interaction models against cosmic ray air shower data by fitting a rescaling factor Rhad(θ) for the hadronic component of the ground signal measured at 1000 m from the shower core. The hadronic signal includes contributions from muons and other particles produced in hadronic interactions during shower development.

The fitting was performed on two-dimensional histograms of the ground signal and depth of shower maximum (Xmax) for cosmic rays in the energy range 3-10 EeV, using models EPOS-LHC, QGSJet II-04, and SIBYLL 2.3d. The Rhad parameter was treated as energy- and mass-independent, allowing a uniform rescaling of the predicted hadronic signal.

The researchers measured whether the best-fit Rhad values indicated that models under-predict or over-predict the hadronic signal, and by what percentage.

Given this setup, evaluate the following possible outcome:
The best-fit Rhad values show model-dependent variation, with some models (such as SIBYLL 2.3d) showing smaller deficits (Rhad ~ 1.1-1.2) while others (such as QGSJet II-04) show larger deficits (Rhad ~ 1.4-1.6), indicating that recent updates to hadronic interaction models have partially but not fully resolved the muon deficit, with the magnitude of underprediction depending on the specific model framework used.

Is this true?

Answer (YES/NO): NO